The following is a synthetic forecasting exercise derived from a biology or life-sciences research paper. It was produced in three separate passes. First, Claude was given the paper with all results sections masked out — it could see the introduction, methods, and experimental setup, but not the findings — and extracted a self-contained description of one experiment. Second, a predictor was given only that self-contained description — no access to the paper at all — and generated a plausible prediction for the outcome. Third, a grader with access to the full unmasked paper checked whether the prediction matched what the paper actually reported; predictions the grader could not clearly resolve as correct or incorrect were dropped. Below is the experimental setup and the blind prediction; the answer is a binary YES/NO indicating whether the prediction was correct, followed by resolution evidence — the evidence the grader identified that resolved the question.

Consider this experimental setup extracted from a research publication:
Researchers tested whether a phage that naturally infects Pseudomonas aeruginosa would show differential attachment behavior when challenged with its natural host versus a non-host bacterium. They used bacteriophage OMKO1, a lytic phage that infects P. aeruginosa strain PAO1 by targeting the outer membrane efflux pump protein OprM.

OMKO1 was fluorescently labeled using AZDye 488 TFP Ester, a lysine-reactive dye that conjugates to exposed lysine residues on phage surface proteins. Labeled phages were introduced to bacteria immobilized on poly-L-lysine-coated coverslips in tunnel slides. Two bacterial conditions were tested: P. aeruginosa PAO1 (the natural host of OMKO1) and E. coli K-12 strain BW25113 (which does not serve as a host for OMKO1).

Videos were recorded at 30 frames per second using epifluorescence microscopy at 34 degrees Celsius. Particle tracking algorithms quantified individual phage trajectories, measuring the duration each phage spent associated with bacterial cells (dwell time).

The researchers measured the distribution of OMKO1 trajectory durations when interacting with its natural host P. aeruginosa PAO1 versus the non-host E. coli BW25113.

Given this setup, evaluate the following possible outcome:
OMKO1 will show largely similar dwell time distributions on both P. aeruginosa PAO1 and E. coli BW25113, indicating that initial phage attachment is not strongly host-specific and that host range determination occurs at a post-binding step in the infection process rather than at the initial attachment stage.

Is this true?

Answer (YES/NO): NO